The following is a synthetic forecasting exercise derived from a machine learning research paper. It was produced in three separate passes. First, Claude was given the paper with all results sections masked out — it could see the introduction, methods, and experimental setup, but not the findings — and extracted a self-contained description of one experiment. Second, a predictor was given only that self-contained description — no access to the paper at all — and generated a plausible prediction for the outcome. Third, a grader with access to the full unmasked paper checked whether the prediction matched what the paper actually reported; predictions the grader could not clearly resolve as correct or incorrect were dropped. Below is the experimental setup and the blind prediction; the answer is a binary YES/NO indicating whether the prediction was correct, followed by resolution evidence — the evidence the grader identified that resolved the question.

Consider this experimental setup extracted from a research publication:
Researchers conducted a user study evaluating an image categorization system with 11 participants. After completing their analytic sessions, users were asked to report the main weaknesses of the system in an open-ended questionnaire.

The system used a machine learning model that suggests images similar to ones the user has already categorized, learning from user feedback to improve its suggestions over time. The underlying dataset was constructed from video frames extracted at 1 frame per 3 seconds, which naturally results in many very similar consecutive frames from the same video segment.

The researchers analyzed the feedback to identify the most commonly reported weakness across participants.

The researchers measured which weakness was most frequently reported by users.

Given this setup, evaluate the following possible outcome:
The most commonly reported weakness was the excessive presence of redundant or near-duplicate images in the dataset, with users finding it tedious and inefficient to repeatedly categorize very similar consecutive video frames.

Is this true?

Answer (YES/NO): NO